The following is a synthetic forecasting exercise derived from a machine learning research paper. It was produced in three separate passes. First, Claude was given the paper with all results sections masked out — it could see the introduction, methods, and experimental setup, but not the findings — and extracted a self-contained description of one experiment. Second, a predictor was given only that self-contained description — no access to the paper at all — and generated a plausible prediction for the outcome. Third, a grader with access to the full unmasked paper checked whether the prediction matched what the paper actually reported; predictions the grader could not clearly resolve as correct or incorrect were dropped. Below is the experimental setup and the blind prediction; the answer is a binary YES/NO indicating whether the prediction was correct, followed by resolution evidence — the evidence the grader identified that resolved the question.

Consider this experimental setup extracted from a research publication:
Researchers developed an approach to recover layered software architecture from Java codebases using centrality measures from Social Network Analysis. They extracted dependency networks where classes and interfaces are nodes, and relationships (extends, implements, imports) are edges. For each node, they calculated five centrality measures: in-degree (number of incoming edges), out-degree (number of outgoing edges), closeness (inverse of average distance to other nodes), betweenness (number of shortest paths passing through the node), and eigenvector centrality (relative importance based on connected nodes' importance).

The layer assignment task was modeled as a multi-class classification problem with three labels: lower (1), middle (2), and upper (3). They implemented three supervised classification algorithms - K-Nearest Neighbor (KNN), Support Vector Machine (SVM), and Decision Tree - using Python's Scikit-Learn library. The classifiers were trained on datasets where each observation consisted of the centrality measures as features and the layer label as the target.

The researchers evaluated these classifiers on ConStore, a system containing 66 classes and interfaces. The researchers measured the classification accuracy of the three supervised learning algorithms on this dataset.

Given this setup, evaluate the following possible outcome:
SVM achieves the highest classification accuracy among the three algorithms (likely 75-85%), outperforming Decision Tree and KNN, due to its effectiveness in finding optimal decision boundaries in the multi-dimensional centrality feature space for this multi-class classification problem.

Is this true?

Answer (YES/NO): NO